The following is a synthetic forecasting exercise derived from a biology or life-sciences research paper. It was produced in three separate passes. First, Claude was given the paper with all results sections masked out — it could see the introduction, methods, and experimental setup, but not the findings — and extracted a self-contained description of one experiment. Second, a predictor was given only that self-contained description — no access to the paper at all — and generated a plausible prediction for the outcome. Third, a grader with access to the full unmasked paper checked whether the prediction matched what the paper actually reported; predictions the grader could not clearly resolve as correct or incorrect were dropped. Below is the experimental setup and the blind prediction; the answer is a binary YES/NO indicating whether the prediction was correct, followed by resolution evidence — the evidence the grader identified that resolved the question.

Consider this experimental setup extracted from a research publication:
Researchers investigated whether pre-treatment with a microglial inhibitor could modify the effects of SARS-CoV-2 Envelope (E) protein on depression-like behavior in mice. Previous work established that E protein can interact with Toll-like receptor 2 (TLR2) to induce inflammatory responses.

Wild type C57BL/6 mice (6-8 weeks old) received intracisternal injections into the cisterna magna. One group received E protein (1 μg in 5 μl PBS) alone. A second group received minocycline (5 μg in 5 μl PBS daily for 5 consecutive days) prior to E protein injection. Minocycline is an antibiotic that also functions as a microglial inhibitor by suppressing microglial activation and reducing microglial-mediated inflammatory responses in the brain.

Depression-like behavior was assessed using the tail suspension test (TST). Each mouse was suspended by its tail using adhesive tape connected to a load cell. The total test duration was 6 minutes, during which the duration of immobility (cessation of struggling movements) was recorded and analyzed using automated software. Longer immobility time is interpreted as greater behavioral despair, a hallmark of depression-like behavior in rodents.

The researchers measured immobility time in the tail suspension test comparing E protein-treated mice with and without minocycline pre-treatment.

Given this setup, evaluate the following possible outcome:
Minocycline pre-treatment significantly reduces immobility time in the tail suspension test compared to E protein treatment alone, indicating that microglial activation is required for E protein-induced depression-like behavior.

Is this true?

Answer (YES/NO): YES